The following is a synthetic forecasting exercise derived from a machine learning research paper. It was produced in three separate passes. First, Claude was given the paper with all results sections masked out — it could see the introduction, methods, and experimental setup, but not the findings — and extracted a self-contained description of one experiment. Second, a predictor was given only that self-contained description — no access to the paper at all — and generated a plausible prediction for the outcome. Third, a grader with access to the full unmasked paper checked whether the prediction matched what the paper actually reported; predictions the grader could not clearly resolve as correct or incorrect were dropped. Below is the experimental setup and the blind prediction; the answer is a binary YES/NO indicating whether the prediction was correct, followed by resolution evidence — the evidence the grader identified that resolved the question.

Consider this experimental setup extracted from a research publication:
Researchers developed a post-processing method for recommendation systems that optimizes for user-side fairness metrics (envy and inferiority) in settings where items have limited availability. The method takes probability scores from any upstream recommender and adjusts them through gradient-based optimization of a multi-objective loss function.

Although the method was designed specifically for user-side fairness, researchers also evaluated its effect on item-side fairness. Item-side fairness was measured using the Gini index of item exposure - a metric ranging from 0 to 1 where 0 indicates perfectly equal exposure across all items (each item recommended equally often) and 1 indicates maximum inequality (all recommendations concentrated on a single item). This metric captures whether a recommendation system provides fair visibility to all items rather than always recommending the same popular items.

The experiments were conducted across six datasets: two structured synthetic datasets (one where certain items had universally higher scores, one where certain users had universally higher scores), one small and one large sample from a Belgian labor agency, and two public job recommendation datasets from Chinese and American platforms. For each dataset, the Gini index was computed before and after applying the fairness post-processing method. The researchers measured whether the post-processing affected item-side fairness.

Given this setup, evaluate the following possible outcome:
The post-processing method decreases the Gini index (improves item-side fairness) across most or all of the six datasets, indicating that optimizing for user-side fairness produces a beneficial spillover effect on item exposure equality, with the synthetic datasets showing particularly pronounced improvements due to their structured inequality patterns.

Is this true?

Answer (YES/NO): YES